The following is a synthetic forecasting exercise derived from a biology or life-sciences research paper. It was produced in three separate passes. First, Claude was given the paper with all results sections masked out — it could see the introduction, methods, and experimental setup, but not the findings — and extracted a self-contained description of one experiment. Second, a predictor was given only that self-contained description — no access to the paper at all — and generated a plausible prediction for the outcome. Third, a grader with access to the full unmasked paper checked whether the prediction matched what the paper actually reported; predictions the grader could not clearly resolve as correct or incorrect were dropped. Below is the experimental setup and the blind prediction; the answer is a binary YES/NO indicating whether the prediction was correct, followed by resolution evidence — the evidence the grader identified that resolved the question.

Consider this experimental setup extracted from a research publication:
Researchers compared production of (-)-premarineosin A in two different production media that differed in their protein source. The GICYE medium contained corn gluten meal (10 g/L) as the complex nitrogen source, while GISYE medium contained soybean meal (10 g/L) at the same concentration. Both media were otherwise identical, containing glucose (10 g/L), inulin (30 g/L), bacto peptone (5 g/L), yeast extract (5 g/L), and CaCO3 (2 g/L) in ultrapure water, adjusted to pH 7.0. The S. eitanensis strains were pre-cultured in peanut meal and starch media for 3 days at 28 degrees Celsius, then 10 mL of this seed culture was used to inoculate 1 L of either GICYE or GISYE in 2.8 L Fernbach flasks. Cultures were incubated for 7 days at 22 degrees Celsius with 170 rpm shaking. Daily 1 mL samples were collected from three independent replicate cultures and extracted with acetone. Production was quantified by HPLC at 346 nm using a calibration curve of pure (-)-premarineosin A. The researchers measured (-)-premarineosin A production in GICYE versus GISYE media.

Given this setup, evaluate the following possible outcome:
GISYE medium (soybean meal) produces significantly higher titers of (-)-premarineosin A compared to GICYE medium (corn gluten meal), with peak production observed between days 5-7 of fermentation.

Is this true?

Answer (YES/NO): YES